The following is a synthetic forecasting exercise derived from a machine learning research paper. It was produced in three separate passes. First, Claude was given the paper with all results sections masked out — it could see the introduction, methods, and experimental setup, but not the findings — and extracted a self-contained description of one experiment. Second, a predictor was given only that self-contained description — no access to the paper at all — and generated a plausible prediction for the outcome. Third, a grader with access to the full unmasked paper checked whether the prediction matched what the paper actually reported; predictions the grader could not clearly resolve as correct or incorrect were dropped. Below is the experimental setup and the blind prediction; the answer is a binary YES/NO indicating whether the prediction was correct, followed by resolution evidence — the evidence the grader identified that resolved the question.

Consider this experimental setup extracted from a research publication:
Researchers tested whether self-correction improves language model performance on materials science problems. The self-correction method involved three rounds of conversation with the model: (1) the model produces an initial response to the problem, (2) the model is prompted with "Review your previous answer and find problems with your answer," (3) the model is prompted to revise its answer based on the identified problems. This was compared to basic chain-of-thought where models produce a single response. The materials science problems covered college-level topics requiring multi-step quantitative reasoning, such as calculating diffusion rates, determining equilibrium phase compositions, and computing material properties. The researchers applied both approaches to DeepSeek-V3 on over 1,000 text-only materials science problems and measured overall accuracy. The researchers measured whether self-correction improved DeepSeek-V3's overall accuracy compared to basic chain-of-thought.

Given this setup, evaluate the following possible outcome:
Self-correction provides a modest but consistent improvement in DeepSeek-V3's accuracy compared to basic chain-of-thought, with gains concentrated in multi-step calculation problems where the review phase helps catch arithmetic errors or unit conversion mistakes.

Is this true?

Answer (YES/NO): NO